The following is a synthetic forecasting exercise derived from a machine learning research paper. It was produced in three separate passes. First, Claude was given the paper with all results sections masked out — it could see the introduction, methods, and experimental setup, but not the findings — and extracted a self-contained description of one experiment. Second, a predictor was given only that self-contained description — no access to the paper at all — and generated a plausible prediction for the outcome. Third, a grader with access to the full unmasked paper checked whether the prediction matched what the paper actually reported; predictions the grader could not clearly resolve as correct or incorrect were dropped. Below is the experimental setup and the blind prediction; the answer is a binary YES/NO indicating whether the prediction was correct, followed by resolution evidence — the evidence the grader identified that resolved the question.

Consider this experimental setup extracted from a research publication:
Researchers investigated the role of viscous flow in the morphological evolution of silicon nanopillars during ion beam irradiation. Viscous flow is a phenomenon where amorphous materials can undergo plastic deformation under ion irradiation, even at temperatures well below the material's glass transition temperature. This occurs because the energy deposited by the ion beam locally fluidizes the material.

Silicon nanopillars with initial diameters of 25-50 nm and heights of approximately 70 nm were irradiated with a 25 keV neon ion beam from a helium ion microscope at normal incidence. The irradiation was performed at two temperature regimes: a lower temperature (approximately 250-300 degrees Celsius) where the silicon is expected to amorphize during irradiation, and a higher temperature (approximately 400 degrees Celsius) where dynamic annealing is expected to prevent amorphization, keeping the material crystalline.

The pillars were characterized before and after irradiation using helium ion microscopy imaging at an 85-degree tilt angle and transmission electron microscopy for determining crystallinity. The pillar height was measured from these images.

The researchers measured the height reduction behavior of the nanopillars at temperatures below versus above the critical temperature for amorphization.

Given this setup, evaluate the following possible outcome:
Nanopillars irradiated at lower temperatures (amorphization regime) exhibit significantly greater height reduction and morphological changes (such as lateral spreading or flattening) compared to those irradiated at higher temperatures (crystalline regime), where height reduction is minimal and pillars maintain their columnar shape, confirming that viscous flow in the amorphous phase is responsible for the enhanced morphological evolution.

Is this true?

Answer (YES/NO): YES